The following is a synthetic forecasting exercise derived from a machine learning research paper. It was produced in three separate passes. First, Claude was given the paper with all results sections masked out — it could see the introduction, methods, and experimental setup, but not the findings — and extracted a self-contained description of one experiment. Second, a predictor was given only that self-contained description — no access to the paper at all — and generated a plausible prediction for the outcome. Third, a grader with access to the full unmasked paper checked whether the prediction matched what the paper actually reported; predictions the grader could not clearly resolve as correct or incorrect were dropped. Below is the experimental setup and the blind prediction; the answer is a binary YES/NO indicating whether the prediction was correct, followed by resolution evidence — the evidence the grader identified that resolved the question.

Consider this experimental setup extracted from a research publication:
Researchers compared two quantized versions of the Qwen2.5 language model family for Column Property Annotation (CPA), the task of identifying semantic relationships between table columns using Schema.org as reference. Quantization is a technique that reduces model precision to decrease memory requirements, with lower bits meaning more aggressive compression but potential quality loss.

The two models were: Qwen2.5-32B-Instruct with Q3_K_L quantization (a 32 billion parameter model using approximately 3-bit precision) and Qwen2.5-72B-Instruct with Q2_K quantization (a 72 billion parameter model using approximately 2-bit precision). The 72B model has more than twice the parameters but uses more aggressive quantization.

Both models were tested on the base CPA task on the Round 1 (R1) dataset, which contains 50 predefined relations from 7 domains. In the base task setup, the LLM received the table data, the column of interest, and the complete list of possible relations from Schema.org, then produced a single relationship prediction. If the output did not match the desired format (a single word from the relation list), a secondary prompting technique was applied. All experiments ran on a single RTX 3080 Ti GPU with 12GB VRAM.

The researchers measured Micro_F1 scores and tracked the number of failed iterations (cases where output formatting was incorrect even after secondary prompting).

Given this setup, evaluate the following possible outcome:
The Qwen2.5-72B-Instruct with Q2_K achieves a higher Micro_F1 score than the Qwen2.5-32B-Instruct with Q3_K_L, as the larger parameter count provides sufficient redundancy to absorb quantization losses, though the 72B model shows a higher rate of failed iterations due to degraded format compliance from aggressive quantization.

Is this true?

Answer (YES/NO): YES